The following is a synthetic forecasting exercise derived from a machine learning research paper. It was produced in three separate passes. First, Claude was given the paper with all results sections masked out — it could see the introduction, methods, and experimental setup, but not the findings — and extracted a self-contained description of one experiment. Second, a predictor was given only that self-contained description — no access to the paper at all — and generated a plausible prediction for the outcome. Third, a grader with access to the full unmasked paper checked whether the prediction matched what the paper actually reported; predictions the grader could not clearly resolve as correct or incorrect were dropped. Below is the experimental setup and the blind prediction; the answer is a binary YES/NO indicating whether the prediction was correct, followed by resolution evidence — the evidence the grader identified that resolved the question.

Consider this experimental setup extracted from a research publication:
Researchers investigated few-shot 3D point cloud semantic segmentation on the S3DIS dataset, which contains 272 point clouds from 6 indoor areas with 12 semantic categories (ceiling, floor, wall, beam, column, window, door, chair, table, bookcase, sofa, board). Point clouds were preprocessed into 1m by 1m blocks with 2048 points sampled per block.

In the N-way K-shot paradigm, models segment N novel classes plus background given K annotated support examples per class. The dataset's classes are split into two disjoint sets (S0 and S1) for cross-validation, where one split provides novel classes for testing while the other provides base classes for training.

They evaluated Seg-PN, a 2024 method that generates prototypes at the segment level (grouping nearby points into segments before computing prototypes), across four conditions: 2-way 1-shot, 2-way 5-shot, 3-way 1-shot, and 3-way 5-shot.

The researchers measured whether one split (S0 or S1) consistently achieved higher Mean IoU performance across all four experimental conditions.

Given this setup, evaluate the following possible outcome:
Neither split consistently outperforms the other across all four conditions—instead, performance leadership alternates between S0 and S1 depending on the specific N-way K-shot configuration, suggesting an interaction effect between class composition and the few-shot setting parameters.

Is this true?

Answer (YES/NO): NO